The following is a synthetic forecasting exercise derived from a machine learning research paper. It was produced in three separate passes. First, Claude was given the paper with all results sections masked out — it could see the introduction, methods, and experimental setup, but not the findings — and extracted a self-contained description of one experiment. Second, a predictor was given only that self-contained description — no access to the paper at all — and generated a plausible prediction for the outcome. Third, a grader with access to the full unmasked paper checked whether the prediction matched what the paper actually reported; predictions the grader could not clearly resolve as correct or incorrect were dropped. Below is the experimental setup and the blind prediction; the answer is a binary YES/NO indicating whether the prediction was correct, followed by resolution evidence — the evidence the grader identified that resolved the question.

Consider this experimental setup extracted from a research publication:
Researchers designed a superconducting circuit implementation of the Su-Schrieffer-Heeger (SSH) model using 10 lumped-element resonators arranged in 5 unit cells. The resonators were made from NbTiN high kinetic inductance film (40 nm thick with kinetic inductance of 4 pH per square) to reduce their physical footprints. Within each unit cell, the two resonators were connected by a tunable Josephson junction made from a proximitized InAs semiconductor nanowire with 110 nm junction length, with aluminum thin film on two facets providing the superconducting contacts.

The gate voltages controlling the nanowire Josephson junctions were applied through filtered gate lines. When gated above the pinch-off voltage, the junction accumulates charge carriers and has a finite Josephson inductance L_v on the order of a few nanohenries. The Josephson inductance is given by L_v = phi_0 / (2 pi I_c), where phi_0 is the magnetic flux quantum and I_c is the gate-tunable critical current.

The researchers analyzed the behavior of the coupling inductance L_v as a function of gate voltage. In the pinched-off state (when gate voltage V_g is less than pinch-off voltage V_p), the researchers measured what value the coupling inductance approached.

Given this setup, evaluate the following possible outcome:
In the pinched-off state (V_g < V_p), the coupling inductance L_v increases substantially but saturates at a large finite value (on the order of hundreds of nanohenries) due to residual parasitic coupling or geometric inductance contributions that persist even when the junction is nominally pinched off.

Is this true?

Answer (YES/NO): NO